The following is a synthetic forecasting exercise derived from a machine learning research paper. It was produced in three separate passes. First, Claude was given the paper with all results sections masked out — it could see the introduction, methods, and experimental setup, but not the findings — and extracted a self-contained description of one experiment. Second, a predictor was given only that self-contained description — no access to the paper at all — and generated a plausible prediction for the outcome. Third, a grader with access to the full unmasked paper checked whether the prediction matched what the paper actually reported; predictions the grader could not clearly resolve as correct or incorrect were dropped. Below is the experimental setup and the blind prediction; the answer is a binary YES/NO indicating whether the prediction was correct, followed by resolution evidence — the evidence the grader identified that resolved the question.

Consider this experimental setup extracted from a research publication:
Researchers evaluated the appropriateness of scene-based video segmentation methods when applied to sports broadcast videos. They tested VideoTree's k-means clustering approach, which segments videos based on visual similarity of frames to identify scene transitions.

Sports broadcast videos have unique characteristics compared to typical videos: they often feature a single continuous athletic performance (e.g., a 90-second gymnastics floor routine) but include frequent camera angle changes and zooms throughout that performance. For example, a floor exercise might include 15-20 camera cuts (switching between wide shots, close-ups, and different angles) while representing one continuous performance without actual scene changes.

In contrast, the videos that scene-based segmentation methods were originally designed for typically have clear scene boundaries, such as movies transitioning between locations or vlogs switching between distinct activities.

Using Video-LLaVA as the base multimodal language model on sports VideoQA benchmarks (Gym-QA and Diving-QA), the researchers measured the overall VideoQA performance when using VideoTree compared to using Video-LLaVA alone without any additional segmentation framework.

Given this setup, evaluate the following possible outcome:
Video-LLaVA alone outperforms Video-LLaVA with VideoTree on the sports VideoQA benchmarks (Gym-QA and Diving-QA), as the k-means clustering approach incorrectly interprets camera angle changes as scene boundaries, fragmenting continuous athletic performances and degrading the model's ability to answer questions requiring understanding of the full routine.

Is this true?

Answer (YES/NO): YES